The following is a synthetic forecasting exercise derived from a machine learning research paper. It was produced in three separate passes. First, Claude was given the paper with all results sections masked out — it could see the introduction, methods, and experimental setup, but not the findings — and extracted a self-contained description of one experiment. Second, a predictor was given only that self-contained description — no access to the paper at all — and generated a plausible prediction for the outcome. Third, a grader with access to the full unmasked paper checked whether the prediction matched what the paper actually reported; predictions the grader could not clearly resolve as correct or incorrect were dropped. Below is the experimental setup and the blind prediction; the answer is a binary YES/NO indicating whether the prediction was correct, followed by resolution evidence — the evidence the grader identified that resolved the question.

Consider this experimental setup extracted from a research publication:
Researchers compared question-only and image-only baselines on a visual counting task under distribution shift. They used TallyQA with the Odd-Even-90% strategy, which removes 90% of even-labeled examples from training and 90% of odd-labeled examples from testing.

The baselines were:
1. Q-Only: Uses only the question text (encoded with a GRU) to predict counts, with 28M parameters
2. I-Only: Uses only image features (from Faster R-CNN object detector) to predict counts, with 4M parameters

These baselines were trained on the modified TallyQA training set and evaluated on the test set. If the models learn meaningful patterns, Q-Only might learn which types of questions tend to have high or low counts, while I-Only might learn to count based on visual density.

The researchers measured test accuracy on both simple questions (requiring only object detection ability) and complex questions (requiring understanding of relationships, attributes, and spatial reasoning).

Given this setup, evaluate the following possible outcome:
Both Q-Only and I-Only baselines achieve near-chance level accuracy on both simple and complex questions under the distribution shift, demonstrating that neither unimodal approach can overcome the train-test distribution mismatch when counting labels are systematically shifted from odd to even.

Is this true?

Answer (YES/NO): NO